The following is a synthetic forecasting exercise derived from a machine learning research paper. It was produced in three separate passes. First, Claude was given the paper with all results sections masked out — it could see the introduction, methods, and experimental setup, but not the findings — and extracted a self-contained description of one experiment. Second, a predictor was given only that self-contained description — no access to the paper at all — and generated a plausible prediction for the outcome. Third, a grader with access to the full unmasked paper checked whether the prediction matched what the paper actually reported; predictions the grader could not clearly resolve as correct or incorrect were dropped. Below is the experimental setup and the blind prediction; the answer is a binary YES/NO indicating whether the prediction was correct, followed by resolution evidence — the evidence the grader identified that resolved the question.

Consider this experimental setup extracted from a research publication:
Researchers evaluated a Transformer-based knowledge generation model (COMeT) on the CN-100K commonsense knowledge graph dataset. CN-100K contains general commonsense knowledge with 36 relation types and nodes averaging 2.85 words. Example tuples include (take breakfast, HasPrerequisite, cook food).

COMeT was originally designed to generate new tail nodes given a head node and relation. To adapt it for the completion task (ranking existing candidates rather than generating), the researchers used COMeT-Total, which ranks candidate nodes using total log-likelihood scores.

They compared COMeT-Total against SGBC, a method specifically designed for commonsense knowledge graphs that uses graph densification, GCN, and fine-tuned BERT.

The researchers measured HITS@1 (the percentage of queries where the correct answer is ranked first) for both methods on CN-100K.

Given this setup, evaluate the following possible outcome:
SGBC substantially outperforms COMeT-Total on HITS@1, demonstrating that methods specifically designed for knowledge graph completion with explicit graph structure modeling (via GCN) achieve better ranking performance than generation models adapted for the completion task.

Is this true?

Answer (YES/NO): YES